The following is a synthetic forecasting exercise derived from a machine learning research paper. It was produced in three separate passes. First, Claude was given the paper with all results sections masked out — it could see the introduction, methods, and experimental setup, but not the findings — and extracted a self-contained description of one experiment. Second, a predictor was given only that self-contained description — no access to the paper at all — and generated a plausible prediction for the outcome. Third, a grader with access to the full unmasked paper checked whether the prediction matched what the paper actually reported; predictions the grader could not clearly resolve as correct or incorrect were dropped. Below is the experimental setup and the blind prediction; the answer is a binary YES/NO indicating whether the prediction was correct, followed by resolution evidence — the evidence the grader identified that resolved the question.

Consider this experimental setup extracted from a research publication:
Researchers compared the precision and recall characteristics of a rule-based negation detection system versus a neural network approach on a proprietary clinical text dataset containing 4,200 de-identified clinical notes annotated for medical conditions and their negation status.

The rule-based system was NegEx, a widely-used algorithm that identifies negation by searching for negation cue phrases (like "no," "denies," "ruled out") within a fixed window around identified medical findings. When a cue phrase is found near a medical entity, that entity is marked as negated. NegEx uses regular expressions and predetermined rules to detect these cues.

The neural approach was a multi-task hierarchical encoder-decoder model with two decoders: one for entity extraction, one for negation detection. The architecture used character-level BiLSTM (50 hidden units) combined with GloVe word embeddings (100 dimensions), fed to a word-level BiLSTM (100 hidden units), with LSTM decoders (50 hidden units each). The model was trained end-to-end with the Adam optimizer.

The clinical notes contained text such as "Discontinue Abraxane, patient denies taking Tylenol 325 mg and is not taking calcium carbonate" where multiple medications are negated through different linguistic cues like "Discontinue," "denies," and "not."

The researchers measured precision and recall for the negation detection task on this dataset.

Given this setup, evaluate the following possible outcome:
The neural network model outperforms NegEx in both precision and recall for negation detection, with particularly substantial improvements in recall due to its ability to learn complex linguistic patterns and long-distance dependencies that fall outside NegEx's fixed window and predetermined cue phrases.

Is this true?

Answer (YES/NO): NO